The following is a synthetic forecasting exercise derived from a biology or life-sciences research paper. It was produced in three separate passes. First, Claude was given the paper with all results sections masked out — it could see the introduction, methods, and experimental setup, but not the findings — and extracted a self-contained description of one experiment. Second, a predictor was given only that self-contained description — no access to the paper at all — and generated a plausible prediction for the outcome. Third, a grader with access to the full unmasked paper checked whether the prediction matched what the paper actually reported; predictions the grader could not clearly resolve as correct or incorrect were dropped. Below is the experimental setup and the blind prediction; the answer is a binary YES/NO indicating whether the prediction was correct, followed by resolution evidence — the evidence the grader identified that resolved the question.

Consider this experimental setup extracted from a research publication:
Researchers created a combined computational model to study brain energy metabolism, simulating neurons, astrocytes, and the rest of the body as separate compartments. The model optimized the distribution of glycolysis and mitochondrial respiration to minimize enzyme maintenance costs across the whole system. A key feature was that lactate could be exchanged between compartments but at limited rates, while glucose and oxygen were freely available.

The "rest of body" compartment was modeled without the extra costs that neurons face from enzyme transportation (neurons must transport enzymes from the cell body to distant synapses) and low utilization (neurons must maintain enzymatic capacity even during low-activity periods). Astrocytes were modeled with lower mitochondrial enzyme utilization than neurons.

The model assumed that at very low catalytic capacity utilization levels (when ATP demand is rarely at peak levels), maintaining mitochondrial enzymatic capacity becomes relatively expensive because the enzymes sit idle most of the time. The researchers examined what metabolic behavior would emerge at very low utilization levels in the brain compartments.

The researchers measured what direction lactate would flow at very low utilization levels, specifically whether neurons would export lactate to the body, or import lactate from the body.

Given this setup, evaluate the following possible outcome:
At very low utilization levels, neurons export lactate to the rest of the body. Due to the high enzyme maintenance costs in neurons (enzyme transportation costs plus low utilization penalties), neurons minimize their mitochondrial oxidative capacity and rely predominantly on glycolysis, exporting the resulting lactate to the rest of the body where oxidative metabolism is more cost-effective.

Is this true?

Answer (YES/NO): NO